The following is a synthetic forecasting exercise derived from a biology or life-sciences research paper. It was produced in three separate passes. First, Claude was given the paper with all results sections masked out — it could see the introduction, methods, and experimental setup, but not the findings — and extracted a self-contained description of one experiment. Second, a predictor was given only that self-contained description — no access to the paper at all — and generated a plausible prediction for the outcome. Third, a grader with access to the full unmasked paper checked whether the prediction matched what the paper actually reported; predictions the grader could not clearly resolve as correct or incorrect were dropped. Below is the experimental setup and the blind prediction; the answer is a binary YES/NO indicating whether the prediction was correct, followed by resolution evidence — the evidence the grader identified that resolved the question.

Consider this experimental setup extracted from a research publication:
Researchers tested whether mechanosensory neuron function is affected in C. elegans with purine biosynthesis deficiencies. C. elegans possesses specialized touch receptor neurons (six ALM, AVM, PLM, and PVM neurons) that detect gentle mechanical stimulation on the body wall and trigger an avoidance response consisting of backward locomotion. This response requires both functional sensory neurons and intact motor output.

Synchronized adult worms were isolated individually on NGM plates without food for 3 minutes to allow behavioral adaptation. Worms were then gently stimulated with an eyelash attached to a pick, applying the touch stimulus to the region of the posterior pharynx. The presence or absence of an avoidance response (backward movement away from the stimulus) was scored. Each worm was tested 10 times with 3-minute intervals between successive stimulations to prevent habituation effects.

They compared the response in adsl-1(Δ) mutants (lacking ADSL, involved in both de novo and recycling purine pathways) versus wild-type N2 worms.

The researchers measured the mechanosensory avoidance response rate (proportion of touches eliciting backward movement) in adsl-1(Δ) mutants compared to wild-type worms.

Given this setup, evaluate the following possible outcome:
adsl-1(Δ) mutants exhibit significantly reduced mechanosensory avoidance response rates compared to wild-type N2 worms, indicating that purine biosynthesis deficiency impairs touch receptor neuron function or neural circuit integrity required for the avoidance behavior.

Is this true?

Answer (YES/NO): NO